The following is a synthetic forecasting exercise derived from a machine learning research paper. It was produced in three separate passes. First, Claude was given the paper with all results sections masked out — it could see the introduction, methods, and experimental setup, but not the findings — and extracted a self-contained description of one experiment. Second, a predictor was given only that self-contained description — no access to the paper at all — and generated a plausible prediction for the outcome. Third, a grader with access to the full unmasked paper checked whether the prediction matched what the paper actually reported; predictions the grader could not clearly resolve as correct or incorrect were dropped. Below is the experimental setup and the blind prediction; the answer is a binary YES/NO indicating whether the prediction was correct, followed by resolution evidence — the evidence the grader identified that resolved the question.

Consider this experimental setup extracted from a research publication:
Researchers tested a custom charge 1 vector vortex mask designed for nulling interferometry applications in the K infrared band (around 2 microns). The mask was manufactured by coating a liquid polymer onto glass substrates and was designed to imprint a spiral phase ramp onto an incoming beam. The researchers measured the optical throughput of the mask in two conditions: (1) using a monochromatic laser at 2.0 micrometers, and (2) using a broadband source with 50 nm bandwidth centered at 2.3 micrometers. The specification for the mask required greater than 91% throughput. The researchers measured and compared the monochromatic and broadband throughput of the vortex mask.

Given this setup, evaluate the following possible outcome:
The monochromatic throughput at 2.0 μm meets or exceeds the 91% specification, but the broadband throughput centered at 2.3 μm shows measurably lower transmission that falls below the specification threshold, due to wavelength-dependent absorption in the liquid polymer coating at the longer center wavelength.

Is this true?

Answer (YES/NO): YES